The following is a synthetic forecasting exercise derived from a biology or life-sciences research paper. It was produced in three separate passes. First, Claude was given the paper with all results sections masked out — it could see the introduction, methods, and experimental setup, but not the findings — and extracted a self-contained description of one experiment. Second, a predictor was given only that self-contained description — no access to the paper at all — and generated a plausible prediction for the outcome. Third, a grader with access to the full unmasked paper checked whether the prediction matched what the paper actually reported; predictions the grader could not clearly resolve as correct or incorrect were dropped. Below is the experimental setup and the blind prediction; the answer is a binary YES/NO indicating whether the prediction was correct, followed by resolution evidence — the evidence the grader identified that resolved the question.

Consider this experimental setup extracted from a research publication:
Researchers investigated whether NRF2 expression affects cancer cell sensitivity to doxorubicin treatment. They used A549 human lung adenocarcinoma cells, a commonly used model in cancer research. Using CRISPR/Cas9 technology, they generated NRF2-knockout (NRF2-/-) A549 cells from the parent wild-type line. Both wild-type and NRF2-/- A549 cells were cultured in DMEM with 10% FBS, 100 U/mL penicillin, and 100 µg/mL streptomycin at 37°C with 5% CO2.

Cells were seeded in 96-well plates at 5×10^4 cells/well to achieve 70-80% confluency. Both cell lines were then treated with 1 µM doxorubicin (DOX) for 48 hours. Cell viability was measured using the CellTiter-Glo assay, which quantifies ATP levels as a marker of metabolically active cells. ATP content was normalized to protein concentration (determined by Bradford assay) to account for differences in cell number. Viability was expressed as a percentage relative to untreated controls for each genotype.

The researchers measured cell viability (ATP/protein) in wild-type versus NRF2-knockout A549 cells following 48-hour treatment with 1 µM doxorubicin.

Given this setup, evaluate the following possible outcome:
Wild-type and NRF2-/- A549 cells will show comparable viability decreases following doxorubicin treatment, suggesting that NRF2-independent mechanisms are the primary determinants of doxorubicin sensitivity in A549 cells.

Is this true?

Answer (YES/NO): NO